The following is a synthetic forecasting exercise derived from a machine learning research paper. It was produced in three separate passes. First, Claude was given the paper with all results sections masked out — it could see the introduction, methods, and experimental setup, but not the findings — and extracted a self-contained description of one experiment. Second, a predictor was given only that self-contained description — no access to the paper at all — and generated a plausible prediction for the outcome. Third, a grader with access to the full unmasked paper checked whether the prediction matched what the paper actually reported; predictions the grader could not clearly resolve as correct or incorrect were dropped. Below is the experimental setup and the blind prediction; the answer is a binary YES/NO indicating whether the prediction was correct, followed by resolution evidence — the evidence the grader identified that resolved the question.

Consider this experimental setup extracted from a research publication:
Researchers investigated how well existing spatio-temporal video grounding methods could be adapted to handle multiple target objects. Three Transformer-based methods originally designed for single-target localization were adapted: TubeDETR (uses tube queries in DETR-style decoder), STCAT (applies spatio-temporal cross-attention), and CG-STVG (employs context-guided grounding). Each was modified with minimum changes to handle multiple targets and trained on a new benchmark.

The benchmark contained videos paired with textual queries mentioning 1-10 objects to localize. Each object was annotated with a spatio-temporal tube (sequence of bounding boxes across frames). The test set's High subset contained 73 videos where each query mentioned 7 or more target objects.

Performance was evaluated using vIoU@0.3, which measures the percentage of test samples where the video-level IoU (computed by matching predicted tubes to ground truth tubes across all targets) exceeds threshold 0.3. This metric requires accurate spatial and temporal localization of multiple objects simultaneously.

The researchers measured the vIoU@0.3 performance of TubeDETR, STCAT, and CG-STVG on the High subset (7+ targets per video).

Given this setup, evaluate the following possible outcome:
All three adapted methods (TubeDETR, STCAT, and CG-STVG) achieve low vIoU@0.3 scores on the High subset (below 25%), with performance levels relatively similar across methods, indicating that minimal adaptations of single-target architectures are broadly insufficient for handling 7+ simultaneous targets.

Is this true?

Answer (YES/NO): YES